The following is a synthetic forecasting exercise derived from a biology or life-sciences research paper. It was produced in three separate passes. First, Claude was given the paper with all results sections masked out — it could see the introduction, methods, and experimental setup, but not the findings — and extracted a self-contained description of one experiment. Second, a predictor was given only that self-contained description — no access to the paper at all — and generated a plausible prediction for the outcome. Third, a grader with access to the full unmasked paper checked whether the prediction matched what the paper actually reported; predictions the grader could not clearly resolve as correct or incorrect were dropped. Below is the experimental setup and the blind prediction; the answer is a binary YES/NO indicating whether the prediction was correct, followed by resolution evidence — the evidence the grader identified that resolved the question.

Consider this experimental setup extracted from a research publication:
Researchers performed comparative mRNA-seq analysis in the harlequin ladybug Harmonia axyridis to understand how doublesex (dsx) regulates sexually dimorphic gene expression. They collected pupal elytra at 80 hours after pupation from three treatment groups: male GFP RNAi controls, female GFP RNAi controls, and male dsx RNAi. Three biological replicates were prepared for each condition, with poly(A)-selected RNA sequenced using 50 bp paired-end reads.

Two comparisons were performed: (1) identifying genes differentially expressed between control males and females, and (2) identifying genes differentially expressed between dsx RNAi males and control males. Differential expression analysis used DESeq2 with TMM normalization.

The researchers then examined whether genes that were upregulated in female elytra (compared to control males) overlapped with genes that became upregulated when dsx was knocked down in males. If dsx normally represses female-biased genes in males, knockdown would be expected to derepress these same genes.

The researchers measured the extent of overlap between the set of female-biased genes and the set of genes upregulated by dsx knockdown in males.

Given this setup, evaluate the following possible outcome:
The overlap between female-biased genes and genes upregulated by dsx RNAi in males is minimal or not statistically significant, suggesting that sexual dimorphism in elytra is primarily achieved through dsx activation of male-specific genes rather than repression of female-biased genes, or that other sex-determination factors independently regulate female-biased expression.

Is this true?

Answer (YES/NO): NO